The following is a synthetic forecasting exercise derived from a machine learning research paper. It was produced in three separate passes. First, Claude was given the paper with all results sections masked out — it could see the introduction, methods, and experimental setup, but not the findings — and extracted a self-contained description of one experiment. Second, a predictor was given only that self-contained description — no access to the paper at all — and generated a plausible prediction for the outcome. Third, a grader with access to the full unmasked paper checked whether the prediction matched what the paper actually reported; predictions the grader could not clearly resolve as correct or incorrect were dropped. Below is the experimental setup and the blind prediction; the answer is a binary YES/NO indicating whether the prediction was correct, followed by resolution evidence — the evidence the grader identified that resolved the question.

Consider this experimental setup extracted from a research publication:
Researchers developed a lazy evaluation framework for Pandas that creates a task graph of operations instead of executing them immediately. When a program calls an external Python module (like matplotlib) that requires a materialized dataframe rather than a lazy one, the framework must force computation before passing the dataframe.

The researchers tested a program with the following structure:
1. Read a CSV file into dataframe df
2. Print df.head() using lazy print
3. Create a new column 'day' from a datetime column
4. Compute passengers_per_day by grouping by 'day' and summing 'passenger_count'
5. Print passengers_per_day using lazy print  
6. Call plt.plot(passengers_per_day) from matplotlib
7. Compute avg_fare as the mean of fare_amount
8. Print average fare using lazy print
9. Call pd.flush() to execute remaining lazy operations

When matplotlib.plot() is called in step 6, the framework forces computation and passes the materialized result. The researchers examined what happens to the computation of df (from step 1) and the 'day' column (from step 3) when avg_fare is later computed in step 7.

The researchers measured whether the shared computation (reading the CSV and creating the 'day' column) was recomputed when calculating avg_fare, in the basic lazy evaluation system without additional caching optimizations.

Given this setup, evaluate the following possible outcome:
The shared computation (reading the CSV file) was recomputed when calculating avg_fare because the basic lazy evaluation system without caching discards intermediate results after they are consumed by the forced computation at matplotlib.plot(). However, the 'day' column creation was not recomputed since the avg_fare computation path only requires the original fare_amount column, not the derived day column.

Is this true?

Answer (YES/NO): NO